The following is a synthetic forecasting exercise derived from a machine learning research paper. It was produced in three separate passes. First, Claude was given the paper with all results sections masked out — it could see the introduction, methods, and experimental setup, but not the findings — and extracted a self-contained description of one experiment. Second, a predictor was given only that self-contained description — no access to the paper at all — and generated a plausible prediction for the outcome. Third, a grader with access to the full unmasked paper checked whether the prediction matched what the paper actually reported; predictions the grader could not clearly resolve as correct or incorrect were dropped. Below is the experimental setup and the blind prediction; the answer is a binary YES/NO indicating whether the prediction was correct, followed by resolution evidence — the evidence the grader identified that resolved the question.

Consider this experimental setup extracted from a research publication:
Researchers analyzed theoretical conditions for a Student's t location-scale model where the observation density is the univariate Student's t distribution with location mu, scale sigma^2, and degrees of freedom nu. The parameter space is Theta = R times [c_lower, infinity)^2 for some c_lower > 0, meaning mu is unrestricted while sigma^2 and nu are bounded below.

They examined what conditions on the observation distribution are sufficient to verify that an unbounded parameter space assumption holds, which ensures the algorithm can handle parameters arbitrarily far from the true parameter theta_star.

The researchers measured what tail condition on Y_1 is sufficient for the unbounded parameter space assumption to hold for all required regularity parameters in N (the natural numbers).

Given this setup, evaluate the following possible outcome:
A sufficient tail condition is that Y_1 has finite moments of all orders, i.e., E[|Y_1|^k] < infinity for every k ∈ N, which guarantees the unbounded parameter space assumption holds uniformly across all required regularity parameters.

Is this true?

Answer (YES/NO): NO